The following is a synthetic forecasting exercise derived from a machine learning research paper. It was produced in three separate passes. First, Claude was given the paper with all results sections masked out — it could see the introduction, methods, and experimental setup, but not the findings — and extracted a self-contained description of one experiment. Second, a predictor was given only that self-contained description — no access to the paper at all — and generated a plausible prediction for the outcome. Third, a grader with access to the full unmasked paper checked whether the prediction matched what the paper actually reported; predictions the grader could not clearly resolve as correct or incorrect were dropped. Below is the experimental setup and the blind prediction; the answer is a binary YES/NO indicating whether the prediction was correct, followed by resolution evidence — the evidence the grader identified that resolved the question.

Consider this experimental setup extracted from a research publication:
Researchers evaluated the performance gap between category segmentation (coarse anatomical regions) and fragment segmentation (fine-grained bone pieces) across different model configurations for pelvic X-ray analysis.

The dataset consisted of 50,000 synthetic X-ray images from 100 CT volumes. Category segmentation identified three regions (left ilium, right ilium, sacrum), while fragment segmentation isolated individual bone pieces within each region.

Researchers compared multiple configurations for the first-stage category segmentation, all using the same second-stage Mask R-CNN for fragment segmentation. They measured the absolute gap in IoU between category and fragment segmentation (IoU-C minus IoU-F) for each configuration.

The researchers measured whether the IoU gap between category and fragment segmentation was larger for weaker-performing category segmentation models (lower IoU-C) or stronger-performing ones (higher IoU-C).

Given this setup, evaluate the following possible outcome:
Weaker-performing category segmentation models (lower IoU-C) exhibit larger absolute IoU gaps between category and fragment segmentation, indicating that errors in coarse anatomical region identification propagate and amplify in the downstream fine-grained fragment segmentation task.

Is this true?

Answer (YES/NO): NO